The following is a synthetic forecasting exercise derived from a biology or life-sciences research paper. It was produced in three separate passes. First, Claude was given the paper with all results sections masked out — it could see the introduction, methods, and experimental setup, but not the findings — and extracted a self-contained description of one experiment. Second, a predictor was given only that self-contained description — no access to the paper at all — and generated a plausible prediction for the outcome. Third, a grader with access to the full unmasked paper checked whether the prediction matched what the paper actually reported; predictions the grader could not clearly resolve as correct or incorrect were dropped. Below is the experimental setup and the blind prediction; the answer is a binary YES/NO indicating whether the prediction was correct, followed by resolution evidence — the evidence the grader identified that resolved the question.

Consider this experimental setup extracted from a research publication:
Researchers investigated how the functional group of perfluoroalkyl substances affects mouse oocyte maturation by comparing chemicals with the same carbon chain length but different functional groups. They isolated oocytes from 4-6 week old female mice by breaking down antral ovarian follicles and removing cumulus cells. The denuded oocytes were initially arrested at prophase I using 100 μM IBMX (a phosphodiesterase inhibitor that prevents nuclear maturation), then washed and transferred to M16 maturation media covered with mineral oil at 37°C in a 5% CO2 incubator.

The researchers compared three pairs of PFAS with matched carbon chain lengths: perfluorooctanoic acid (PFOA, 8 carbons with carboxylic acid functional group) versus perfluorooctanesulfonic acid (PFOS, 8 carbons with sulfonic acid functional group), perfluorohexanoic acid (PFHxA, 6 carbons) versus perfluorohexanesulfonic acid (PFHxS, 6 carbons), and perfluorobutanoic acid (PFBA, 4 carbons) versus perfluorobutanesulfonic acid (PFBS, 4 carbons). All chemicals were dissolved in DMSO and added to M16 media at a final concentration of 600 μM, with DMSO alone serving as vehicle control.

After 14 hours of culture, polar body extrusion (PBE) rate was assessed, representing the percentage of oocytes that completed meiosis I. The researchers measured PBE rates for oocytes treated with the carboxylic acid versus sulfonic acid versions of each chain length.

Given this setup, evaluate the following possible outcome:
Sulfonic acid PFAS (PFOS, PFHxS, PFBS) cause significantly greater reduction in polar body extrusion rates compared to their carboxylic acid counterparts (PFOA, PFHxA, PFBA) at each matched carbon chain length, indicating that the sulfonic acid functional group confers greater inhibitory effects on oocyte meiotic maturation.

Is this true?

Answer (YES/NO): NO